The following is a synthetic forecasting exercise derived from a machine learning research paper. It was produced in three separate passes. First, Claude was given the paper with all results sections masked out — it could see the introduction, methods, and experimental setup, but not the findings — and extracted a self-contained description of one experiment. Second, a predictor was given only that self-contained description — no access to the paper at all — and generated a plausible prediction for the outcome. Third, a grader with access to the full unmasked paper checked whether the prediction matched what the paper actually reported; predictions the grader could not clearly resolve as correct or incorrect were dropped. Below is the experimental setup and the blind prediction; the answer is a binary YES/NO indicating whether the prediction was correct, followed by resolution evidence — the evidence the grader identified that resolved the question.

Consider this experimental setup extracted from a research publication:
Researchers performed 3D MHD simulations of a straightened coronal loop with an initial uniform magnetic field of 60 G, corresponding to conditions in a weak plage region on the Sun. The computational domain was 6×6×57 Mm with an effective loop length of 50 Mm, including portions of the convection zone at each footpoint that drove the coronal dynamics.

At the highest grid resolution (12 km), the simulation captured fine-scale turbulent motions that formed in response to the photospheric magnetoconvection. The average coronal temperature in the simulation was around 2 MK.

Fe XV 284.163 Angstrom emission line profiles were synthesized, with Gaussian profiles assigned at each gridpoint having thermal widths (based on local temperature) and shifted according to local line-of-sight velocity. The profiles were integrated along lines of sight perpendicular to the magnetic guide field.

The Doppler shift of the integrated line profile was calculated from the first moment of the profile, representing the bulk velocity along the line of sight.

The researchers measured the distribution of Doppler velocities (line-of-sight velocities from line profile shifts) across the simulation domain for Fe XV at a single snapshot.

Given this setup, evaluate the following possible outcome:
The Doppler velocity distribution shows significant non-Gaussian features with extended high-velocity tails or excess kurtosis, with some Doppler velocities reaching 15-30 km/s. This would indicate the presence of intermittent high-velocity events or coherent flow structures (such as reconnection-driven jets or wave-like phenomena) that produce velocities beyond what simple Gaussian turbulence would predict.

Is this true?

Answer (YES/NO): NO